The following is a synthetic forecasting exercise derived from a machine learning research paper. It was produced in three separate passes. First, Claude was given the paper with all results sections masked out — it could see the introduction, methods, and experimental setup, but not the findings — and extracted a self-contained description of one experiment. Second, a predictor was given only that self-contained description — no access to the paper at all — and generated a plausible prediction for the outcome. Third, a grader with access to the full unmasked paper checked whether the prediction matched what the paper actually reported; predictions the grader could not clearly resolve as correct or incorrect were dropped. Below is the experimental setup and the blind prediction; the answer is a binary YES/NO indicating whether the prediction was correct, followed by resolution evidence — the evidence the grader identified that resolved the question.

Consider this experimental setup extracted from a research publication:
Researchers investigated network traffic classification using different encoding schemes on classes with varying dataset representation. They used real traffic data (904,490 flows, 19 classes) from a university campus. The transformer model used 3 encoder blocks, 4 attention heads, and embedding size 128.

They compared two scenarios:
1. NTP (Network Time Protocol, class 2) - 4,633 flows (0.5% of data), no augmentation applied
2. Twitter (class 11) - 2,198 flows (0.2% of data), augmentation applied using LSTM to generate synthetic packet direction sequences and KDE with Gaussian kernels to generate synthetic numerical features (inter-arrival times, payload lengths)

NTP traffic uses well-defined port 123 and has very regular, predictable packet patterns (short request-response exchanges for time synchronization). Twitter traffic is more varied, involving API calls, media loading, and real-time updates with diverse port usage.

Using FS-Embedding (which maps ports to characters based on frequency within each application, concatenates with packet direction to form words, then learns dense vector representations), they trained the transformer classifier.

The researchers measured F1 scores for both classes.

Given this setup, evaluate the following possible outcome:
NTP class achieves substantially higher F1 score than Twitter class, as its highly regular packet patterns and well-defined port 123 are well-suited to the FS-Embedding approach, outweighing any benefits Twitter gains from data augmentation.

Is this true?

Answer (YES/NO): YES